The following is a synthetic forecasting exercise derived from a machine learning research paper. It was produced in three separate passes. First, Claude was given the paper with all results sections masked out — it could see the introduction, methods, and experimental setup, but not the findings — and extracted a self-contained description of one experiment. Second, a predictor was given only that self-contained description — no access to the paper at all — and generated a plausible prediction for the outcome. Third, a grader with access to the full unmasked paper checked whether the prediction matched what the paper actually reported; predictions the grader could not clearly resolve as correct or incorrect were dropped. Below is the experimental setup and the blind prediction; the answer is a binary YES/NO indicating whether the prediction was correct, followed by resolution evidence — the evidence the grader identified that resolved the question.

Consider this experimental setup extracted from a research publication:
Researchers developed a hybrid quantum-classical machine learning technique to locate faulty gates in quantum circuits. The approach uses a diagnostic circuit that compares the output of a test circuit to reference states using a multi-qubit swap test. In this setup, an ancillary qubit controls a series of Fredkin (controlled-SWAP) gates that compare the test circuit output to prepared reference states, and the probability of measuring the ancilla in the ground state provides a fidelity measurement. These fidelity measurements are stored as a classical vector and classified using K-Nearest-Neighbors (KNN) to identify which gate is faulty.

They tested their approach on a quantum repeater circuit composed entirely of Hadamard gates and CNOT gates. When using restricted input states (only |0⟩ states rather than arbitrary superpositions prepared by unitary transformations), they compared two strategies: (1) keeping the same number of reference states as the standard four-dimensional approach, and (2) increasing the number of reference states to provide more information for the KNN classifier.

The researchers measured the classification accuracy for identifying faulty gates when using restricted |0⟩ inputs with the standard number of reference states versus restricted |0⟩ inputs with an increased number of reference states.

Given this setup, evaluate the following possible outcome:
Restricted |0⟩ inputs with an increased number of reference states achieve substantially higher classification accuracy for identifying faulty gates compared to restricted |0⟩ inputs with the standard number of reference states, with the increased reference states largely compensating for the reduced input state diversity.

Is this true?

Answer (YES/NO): NO